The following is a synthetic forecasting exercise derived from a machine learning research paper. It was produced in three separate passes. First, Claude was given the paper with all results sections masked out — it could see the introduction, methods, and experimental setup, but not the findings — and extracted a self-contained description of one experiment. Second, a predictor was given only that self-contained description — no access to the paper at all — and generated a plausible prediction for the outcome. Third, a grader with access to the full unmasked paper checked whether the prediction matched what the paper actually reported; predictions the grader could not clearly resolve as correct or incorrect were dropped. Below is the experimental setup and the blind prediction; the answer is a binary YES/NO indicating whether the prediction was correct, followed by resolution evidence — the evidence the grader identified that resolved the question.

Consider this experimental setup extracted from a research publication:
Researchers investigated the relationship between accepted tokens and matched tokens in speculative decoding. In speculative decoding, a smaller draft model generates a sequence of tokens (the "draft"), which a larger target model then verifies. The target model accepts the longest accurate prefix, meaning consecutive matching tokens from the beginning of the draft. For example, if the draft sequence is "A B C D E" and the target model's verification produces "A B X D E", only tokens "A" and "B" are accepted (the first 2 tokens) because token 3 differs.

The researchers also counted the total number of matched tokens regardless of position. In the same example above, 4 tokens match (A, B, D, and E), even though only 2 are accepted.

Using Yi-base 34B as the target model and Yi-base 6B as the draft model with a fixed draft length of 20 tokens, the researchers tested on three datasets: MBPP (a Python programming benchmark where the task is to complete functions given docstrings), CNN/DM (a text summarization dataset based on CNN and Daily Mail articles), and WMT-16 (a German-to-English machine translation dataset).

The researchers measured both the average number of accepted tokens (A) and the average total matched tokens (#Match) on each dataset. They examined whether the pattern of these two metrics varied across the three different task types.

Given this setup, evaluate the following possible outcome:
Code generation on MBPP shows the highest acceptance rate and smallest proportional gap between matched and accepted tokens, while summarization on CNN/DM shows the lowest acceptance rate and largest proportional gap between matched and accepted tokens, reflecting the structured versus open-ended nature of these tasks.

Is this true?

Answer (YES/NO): NO